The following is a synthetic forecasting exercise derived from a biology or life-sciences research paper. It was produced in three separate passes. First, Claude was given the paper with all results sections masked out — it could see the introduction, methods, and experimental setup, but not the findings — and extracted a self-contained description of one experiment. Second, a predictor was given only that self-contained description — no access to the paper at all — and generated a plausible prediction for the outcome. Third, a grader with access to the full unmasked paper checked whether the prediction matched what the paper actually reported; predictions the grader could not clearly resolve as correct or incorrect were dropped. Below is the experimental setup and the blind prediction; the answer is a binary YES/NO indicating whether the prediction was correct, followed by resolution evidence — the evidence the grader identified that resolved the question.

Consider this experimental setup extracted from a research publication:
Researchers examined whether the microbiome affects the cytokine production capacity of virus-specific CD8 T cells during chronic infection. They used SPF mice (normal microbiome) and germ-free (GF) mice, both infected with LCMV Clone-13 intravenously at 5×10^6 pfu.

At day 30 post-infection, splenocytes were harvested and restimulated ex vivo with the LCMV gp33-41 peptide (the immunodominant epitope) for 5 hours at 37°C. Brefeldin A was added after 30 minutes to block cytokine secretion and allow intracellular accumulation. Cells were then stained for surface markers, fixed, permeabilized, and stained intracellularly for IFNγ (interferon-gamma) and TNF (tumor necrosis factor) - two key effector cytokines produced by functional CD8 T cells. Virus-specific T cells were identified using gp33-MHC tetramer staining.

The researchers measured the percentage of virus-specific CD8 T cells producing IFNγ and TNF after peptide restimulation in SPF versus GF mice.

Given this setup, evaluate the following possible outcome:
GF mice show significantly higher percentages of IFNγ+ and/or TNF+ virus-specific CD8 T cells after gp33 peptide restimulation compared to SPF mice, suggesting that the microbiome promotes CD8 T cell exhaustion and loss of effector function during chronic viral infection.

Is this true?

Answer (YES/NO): NO